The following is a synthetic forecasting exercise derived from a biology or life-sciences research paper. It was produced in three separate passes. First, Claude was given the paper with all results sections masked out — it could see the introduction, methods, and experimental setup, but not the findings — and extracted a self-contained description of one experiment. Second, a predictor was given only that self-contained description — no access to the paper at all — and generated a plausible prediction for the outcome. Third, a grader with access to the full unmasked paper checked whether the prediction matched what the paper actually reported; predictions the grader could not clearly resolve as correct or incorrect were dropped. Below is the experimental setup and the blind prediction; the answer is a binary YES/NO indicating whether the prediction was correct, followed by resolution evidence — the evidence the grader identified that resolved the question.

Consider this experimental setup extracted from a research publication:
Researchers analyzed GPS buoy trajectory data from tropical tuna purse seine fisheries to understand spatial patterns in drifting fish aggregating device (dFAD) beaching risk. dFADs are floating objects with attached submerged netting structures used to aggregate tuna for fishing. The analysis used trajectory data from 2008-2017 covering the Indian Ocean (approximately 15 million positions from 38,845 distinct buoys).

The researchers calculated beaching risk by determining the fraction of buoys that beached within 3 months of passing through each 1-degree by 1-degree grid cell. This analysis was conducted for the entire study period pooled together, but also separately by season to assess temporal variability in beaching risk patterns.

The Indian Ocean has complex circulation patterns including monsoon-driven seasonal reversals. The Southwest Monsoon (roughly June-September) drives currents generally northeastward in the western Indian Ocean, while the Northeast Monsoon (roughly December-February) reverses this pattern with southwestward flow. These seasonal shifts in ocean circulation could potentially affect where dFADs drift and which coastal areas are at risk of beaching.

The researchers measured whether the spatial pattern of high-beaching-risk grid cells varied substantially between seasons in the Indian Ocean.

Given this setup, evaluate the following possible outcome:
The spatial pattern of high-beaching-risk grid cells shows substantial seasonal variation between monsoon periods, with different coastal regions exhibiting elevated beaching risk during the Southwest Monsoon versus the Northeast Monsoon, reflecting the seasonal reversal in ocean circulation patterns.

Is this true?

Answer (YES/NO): YES